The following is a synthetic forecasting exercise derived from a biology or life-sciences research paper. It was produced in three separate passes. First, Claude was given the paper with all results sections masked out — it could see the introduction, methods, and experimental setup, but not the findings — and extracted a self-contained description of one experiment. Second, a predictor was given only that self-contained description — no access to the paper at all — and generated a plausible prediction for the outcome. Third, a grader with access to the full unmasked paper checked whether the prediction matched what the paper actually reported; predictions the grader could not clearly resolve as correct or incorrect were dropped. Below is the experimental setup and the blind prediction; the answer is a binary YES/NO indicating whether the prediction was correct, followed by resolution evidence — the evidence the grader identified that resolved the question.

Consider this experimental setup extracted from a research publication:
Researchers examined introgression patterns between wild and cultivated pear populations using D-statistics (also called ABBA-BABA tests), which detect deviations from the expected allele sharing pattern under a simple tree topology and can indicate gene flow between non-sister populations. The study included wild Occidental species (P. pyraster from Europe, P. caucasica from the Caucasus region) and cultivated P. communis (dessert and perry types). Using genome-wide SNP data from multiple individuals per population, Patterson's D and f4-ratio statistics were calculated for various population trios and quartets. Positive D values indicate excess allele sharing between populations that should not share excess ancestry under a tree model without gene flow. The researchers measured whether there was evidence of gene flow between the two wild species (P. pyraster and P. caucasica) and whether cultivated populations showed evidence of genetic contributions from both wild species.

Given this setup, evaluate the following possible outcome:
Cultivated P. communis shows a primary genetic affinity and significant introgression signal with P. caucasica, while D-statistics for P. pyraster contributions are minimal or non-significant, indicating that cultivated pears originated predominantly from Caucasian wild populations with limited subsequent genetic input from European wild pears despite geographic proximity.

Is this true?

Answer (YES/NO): NO